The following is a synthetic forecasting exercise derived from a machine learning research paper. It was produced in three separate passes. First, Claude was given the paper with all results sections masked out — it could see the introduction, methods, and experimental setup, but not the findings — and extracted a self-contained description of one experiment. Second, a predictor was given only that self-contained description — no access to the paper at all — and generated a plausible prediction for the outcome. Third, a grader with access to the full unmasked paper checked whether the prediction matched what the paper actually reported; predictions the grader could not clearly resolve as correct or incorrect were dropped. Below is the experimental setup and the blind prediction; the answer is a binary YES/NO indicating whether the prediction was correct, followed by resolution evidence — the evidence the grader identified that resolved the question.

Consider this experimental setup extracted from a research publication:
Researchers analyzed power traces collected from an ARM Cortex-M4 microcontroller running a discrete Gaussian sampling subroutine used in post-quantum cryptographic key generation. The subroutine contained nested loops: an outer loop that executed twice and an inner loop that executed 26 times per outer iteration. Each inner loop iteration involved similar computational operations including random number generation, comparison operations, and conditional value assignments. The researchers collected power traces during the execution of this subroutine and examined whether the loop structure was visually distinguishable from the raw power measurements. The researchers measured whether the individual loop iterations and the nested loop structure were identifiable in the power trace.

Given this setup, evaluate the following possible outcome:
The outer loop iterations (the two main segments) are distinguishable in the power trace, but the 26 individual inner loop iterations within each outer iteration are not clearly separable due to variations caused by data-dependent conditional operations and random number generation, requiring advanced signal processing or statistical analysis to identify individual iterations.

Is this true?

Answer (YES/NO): NO